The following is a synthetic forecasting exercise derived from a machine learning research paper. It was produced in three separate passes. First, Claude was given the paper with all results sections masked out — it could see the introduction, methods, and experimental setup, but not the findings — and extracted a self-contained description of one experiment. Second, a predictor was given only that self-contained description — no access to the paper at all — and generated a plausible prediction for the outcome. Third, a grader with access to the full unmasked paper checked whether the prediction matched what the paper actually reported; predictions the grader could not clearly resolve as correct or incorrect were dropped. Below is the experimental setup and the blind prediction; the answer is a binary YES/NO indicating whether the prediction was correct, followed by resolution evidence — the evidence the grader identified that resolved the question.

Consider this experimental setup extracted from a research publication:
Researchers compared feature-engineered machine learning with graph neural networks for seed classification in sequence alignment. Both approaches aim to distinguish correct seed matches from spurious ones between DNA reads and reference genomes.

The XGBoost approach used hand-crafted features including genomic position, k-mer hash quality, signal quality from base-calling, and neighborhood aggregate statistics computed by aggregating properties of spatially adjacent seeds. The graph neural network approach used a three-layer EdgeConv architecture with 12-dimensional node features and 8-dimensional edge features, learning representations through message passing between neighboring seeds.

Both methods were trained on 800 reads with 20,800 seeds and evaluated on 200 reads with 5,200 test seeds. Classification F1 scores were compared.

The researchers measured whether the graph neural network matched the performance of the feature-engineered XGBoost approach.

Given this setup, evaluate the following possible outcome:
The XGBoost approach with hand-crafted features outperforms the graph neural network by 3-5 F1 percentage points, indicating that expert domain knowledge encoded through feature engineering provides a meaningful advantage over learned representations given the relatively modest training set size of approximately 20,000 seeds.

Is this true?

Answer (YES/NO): NO